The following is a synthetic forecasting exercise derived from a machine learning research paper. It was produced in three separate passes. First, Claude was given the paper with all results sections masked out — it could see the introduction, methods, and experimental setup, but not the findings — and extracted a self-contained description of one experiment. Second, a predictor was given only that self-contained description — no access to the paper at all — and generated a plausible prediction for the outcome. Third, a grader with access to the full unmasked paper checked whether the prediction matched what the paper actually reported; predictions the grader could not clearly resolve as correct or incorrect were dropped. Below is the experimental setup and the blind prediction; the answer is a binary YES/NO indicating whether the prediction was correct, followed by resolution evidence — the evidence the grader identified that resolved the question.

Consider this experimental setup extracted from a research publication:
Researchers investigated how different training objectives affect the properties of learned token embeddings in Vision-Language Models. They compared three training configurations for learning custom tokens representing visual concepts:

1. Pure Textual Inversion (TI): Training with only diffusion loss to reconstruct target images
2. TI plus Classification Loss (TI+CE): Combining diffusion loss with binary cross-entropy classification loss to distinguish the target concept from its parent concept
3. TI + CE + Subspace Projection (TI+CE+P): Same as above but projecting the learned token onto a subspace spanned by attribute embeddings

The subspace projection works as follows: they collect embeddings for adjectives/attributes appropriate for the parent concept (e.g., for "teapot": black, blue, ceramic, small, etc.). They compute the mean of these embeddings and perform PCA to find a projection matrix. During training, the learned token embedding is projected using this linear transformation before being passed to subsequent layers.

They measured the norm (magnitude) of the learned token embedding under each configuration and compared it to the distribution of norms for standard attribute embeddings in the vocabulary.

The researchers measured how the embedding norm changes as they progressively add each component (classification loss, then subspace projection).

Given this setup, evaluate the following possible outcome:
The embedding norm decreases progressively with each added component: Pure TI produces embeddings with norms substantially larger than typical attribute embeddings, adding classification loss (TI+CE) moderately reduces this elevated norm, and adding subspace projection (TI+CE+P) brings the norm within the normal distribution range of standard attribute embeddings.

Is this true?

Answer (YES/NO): YES